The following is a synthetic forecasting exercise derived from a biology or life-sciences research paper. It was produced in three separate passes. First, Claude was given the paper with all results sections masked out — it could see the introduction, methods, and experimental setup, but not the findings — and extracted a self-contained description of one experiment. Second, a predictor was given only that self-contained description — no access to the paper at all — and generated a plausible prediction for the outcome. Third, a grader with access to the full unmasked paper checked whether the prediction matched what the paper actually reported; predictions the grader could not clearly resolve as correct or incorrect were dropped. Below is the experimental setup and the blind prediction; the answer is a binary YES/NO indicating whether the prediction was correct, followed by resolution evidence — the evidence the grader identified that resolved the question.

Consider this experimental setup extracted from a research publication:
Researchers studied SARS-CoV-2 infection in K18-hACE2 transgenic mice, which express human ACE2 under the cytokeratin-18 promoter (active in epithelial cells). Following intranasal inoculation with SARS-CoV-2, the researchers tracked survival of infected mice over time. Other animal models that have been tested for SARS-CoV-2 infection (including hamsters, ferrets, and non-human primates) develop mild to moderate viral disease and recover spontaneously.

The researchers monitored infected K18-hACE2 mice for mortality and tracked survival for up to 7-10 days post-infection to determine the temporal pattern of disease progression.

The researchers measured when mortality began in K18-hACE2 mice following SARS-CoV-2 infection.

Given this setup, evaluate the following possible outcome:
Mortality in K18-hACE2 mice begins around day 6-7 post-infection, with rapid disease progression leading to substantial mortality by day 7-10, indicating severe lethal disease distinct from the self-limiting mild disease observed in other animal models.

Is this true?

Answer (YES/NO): YES